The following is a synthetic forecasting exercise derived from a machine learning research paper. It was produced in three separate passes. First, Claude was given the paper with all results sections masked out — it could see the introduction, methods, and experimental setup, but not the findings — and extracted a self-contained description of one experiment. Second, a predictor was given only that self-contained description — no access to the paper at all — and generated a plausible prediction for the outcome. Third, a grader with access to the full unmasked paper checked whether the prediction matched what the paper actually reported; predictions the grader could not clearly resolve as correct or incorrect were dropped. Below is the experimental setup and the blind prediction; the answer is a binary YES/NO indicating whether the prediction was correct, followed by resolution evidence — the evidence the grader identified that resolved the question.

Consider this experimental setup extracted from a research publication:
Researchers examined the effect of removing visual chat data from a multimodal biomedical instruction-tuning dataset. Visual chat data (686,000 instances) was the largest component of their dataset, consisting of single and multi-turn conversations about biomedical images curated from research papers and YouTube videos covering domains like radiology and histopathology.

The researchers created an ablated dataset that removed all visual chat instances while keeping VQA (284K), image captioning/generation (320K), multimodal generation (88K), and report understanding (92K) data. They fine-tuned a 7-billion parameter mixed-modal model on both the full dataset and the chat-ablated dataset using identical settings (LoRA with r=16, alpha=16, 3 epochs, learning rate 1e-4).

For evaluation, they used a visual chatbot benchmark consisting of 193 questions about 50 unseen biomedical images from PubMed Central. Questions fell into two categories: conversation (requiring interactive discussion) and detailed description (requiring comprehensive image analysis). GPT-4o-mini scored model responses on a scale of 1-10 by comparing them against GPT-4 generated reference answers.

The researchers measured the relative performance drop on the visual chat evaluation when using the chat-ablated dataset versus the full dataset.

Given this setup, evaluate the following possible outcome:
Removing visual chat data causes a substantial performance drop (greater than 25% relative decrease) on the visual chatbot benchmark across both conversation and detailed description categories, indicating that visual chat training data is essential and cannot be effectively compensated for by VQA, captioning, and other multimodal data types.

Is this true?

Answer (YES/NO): NO